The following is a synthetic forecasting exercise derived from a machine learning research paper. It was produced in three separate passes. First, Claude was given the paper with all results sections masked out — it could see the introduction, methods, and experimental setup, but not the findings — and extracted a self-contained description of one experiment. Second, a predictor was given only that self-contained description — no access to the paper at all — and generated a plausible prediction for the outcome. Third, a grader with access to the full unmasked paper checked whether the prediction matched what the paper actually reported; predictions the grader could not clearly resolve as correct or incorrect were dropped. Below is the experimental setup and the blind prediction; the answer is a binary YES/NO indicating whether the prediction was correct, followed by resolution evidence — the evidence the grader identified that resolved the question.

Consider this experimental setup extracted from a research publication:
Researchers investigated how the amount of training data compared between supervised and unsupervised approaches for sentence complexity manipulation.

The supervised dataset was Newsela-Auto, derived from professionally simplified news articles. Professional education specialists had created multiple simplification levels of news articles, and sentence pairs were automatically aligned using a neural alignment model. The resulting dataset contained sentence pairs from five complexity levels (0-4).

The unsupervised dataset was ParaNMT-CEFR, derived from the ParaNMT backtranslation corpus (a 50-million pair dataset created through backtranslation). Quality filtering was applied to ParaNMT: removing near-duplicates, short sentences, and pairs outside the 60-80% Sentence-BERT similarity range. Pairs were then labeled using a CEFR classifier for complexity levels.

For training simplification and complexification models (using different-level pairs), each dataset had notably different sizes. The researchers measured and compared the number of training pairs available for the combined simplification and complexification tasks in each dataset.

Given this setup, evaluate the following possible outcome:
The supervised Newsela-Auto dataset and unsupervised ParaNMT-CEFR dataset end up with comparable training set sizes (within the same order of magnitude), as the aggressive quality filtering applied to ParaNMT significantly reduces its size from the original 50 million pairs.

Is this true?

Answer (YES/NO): YES